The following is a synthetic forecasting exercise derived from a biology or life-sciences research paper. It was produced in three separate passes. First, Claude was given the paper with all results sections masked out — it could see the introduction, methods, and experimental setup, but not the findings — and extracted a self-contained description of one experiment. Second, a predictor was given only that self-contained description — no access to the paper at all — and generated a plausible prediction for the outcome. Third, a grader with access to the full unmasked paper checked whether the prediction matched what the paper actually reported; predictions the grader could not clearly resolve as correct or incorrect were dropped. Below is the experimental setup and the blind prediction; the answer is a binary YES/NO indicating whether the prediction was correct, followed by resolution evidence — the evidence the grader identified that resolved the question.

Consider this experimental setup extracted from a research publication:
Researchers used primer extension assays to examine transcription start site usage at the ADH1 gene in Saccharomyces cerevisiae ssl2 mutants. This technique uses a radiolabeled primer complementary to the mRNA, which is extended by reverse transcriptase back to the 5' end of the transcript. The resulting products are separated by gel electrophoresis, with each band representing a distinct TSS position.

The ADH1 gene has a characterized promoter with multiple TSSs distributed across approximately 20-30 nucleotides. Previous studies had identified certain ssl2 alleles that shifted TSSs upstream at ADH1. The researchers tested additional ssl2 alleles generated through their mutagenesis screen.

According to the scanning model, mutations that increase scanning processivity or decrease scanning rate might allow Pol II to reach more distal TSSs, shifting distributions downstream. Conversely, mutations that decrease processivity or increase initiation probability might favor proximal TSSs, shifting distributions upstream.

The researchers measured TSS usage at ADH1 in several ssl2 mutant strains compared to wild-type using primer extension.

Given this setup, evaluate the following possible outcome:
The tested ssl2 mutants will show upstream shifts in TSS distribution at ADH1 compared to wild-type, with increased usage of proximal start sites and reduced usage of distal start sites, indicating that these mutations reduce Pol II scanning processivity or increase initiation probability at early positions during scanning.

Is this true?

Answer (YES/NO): NO